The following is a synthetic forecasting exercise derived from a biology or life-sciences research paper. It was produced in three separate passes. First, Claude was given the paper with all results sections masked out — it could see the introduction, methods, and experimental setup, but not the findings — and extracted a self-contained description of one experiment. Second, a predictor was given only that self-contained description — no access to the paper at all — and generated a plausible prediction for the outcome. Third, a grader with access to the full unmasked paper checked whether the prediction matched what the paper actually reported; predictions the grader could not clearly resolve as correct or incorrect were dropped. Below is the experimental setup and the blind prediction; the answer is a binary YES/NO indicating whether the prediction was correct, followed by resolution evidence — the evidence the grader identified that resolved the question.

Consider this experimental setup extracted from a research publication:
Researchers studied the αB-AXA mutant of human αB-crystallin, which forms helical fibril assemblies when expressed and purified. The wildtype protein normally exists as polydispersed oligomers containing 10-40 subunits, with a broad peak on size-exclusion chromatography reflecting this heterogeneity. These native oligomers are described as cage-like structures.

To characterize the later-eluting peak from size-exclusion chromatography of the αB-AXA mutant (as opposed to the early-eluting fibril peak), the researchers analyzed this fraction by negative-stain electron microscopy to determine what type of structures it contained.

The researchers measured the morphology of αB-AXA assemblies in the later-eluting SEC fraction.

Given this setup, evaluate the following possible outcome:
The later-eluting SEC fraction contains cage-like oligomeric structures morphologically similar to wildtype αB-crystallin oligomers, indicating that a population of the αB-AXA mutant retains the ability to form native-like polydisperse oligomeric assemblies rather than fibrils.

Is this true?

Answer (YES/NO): YES